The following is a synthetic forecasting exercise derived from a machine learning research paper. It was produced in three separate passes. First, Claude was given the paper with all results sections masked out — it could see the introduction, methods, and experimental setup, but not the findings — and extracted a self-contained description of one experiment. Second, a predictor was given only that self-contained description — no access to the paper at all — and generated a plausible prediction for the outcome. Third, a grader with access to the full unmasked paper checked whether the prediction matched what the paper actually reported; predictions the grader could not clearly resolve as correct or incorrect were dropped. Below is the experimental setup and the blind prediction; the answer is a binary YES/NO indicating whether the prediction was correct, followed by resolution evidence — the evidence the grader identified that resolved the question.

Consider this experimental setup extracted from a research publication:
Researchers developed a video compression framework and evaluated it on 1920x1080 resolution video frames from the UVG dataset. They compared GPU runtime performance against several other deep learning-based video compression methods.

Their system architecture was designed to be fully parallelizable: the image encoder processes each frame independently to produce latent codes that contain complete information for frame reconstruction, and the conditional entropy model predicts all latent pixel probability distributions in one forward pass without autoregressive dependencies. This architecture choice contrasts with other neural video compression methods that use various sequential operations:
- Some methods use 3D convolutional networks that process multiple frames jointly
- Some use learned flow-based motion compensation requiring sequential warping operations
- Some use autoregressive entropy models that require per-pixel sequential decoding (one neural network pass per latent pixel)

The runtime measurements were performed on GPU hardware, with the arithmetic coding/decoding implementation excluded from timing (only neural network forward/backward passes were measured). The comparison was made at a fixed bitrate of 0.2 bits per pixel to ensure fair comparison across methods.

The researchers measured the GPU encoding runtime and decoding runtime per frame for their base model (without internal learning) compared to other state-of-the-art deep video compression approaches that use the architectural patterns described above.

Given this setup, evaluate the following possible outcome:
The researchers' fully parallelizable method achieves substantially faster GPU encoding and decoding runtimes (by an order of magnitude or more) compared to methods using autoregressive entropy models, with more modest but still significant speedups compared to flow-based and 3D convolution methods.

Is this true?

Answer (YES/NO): NO